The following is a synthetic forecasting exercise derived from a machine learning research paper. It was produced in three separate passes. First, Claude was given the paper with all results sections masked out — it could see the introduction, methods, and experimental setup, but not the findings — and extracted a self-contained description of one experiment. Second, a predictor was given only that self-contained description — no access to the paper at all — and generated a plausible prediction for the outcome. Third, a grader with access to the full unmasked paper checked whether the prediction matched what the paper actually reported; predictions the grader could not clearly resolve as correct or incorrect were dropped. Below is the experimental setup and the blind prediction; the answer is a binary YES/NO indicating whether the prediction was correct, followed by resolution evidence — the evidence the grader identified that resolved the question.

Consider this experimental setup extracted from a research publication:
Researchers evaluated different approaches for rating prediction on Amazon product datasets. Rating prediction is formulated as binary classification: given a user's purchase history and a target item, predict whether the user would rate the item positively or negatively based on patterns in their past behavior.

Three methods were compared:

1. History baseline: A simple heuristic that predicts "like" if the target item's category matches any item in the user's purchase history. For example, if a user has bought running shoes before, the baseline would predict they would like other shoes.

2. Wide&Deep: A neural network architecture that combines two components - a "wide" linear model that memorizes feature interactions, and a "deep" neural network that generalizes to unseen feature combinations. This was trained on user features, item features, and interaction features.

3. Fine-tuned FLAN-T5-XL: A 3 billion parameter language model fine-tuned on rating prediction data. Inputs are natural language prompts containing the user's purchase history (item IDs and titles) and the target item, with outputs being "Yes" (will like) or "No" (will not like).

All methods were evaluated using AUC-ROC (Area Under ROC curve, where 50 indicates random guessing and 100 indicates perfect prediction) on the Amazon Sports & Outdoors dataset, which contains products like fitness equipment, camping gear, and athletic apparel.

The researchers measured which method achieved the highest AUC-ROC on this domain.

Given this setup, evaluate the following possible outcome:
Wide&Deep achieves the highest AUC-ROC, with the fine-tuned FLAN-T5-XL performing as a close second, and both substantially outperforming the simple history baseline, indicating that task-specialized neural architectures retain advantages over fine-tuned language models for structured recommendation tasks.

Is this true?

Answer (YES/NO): YES